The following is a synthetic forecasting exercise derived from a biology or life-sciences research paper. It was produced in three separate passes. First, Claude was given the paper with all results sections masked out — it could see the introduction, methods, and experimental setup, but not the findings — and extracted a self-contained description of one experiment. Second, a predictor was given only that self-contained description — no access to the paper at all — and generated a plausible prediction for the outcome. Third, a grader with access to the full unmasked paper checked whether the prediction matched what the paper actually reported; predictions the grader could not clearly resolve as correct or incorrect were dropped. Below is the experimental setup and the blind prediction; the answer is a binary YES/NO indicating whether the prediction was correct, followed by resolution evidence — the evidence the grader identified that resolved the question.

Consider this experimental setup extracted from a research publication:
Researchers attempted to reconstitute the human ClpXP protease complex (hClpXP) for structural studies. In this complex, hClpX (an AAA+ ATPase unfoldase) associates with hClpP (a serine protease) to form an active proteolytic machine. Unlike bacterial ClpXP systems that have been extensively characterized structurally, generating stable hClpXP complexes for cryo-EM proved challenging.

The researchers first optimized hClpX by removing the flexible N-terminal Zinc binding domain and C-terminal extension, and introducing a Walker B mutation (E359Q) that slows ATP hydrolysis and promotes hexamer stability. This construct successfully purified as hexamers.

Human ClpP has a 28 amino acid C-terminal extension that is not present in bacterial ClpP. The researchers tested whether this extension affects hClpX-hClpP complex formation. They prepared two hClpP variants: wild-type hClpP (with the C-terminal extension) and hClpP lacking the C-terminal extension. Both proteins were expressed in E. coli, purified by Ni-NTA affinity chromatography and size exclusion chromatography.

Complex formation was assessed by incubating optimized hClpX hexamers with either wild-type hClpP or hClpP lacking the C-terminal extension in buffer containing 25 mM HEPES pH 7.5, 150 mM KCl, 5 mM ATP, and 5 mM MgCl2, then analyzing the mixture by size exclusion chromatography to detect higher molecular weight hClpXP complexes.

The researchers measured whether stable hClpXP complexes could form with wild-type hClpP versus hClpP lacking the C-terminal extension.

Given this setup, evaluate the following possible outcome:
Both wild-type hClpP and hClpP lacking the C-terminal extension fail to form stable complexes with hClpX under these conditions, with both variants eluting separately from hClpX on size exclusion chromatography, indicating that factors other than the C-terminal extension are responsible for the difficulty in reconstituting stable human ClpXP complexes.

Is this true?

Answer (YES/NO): NO